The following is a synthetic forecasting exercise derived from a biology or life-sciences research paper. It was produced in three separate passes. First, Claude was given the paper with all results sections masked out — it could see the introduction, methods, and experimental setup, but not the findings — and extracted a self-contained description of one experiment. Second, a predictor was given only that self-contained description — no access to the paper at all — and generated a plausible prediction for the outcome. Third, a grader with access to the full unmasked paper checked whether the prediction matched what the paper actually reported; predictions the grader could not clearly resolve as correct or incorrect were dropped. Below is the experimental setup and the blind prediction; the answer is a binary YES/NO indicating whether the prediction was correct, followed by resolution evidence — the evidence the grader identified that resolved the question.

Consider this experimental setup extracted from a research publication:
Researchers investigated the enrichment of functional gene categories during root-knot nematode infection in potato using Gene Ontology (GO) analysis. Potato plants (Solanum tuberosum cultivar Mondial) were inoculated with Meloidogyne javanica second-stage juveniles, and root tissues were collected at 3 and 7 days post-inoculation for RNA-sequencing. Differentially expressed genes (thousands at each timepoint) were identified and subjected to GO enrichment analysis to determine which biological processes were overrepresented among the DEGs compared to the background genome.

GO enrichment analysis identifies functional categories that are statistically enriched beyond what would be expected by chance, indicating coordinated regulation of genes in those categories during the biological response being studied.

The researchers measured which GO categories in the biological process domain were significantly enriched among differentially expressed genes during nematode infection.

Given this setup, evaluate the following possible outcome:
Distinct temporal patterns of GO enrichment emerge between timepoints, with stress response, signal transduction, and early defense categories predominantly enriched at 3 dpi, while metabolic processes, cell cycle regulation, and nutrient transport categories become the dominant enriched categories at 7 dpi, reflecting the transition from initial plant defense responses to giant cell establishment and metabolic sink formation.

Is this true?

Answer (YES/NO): NO